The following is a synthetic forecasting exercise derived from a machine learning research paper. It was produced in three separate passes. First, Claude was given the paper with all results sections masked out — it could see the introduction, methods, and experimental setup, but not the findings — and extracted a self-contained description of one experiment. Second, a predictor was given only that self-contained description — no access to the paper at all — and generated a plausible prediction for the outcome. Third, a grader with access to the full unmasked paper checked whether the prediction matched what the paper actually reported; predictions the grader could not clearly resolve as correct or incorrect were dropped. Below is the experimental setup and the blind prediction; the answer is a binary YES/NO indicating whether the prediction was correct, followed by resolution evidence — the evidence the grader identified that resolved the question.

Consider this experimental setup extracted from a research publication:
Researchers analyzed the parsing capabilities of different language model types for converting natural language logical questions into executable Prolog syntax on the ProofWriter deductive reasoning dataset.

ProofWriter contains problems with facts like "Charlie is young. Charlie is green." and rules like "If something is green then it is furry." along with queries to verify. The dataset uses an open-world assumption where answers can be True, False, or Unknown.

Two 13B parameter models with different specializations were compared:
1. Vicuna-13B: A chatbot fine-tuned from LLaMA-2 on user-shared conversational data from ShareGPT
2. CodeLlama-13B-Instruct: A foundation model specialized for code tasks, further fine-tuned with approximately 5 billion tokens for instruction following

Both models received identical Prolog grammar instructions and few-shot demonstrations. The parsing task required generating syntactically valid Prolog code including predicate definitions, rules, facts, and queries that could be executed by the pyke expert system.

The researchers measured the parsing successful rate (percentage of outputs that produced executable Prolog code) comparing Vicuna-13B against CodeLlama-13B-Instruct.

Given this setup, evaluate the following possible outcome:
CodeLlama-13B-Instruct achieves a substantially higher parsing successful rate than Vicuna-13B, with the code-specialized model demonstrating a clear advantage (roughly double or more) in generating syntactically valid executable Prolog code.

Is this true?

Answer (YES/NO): YES